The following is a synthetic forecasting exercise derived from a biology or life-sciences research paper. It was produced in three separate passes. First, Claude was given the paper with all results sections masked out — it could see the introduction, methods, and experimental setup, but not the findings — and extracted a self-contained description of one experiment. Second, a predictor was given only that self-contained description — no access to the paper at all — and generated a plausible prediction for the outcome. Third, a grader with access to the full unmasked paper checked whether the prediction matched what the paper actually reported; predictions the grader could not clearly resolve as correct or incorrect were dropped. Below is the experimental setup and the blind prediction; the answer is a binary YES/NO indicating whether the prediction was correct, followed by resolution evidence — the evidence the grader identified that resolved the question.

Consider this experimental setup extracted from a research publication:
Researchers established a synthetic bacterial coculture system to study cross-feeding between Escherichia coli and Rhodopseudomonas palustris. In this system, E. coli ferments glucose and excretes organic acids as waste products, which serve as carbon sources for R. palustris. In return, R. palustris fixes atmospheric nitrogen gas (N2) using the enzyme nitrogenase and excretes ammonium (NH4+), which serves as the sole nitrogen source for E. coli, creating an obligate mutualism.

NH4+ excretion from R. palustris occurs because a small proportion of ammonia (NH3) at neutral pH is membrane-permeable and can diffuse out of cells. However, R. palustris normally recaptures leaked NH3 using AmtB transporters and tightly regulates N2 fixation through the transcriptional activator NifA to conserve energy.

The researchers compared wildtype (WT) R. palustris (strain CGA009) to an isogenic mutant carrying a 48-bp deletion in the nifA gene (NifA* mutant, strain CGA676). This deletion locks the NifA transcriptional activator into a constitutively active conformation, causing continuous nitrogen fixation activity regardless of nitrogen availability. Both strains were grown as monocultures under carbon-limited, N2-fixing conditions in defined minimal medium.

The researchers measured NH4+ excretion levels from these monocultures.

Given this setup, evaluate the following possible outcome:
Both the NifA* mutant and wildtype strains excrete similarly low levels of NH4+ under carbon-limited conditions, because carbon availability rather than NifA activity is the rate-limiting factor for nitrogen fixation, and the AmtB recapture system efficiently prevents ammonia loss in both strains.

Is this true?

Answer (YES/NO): NO